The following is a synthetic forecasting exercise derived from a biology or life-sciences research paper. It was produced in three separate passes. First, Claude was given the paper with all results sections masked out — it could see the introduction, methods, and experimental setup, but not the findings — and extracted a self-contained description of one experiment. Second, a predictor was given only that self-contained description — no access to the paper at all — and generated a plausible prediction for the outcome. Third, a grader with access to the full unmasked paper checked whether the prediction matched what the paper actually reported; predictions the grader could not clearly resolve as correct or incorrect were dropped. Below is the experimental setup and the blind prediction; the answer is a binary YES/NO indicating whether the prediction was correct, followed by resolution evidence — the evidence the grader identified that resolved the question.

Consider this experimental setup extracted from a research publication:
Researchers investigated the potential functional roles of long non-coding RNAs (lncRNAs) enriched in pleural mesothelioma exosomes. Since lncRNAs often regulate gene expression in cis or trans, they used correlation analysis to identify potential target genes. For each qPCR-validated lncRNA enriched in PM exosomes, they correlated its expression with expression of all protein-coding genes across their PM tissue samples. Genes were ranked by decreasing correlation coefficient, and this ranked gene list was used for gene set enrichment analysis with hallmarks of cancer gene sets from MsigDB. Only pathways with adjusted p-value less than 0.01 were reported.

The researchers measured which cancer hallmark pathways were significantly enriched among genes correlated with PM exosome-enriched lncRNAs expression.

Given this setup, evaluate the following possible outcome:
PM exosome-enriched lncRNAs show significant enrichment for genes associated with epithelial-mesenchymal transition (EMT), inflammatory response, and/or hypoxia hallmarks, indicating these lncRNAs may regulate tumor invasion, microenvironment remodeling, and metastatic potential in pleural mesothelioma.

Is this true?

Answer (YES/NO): NO